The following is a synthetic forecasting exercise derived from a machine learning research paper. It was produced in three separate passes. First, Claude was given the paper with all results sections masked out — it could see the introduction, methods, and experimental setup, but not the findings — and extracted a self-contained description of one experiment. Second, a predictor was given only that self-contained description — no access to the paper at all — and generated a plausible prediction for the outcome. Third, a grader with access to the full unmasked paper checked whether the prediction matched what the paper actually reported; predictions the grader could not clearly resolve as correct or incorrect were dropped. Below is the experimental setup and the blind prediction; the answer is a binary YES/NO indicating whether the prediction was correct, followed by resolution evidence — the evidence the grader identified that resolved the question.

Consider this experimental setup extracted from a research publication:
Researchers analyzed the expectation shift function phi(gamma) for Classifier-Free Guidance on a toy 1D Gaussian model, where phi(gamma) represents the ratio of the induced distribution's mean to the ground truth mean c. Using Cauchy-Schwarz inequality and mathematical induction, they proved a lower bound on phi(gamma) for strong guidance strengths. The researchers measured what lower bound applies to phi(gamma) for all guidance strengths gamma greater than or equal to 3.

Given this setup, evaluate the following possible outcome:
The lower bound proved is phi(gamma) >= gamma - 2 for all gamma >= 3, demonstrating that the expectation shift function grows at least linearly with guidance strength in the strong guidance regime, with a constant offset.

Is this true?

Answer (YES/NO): NO